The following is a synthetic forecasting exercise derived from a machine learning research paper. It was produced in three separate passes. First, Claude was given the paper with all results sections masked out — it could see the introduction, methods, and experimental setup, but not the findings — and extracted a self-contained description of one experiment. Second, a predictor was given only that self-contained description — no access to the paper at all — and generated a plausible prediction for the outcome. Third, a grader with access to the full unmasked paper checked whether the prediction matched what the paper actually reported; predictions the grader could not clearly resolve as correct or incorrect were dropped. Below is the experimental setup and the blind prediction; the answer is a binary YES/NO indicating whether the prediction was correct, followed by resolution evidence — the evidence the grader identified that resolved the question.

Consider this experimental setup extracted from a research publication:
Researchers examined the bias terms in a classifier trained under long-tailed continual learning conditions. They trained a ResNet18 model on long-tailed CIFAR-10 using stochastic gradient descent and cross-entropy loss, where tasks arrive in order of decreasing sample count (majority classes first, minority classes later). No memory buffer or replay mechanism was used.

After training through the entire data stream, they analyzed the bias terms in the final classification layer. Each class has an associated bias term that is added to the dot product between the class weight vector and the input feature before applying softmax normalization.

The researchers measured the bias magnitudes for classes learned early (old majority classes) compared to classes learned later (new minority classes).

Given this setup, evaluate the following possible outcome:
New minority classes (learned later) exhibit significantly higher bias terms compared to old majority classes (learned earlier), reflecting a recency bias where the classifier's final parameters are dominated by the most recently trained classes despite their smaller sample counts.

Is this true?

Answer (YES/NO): YES